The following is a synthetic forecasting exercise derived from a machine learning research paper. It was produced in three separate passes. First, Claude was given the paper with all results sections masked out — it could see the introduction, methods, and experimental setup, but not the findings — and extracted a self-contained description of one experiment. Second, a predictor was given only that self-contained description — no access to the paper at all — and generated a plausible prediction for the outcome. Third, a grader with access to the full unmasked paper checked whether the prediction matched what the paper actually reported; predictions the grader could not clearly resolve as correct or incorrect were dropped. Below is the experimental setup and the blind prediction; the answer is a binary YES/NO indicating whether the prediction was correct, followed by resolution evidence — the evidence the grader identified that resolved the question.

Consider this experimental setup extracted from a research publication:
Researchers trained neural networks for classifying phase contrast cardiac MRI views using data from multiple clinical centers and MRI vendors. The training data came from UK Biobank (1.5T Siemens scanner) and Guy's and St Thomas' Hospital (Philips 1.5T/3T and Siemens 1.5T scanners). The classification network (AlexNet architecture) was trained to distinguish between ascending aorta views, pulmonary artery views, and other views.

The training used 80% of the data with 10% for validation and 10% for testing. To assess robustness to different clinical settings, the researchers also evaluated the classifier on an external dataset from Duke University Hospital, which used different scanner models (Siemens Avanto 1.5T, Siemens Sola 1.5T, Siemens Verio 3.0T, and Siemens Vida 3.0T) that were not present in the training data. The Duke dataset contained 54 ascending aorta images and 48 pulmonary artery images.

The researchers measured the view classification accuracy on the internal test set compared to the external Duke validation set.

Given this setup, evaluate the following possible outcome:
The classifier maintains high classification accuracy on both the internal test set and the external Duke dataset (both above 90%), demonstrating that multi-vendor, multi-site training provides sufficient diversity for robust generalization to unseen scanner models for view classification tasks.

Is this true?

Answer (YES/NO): NO